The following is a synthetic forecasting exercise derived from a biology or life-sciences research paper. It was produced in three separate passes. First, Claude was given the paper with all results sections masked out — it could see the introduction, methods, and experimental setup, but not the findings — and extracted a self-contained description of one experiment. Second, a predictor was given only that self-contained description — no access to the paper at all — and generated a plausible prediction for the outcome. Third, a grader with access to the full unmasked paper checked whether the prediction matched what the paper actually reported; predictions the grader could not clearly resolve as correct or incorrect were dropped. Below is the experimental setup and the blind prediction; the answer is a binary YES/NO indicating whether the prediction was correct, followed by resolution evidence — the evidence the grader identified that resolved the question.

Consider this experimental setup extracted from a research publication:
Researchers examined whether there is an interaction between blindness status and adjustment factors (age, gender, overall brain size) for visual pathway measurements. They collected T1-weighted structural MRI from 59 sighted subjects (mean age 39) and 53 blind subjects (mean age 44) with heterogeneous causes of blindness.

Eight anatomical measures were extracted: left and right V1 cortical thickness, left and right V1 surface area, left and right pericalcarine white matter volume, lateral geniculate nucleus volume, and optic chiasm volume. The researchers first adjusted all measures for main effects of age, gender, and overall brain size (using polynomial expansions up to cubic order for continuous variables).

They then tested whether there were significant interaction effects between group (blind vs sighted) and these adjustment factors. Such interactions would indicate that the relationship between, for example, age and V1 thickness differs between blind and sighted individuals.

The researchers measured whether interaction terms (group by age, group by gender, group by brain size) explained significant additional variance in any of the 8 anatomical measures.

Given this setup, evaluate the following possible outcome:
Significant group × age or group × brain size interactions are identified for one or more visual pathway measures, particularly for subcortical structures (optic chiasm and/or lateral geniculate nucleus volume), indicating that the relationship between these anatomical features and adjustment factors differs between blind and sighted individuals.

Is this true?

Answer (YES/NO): NO